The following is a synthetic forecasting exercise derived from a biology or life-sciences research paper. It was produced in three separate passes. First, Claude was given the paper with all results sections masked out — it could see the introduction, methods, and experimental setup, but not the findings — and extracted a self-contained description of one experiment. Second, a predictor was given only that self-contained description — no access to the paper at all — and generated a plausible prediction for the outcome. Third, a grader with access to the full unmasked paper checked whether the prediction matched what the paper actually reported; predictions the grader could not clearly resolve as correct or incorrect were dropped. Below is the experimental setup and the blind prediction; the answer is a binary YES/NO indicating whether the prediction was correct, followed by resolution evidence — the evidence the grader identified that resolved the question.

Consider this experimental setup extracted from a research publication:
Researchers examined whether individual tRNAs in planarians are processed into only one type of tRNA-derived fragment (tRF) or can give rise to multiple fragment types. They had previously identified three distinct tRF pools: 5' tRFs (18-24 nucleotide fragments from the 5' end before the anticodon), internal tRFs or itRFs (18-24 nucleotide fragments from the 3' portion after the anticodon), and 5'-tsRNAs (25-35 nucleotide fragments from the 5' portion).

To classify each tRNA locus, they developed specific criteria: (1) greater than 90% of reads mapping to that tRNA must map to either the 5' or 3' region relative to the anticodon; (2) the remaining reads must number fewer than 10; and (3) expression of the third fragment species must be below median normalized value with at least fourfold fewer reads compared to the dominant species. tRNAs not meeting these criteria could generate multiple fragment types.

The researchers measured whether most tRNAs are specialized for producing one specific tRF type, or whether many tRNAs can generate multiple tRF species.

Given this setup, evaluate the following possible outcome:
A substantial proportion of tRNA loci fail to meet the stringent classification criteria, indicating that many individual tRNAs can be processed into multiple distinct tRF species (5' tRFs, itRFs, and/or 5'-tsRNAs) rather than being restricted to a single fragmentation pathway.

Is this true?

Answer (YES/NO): YES